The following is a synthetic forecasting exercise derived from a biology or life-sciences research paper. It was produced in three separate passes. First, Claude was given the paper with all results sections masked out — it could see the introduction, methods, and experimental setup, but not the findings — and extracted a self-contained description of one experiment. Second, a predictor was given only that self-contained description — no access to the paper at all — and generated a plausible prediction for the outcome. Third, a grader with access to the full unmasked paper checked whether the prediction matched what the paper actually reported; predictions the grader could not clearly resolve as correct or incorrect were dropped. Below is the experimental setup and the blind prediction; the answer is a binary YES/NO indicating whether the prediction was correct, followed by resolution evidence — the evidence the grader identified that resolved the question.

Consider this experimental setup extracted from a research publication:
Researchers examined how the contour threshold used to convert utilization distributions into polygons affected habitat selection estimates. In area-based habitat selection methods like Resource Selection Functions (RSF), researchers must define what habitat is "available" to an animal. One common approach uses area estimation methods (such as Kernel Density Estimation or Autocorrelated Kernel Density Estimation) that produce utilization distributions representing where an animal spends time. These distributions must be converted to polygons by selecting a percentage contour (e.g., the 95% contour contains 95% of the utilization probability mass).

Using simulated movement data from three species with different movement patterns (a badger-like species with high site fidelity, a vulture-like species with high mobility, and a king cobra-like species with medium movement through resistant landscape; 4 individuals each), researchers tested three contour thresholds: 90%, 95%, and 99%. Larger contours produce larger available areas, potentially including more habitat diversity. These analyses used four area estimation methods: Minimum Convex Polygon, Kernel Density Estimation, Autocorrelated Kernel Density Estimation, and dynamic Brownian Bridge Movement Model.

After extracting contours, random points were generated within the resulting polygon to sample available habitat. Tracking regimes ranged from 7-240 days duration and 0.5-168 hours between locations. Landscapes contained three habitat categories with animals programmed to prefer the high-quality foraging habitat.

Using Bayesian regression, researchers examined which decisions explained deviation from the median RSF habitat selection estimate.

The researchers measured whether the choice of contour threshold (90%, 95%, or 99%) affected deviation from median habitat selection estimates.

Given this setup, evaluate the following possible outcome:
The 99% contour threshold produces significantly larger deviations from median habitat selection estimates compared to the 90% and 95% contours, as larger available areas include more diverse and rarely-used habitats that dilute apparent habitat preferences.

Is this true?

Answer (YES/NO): NO